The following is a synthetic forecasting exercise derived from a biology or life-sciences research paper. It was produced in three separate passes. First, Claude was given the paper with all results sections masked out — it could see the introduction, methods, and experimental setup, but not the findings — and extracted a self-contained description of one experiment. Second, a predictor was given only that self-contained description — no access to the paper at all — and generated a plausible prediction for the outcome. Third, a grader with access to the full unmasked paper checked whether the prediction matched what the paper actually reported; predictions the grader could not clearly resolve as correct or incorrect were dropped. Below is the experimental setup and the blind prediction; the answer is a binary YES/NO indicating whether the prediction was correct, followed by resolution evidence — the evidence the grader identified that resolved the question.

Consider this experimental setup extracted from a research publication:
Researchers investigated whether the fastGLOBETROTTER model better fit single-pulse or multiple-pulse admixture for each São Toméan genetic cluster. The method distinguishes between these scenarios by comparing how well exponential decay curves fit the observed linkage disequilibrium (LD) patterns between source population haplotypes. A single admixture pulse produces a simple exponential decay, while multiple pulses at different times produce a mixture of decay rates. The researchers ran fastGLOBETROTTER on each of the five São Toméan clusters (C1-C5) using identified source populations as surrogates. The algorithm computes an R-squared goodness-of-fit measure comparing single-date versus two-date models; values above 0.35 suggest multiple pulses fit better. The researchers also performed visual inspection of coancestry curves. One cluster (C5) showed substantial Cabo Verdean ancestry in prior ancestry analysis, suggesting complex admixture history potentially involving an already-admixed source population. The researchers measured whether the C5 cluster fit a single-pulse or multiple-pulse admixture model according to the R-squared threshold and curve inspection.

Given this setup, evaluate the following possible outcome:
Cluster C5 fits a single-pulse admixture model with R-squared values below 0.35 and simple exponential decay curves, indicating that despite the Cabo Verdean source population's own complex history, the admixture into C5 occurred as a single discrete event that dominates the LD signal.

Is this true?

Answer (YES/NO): NO